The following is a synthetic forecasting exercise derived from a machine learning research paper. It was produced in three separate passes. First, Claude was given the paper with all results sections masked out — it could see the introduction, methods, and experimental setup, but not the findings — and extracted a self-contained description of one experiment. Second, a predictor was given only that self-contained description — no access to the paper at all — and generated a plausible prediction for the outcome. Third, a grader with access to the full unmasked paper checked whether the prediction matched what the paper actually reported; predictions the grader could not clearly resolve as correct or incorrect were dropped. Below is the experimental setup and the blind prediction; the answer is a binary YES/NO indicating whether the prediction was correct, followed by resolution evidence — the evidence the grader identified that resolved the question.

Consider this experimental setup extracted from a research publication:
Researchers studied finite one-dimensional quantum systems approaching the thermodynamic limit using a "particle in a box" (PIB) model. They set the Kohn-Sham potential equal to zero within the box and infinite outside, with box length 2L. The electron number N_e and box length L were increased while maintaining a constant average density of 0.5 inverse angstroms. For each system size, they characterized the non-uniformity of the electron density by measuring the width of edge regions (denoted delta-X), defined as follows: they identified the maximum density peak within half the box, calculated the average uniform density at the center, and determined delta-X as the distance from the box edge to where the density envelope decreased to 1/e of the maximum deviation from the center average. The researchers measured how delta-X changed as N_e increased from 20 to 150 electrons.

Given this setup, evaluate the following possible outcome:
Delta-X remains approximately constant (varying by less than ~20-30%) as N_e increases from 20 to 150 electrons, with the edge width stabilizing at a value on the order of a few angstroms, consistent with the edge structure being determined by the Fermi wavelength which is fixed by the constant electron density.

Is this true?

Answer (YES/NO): NO